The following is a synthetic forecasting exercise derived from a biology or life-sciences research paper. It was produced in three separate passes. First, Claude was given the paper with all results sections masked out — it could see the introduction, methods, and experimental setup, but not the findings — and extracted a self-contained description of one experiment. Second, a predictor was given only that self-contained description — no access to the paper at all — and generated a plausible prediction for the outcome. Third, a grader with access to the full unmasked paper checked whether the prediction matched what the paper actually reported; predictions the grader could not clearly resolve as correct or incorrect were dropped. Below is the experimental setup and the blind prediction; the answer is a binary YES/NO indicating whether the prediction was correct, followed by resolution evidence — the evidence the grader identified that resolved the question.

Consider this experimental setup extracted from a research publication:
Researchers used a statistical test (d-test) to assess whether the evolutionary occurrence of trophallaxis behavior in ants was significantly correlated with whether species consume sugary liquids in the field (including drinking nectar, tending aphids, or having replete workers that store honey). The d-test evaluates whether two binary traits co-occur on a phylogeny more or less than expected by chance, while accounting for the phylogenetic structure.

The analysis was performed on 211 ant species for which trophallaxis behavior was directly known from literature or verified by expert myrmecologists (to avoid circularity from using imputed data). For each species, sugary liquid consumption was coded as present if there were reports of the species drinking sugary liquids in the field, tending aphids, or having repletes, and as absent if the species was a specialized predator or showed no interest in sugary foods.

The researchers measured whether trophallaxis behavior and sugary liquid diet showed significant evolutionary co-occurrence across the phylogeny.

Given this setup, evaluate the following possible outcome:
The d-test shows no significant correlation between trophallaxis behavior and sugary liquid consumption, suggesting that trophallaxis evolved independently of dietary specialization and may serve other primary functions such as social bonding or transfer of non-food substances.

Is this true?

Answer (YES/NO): NO